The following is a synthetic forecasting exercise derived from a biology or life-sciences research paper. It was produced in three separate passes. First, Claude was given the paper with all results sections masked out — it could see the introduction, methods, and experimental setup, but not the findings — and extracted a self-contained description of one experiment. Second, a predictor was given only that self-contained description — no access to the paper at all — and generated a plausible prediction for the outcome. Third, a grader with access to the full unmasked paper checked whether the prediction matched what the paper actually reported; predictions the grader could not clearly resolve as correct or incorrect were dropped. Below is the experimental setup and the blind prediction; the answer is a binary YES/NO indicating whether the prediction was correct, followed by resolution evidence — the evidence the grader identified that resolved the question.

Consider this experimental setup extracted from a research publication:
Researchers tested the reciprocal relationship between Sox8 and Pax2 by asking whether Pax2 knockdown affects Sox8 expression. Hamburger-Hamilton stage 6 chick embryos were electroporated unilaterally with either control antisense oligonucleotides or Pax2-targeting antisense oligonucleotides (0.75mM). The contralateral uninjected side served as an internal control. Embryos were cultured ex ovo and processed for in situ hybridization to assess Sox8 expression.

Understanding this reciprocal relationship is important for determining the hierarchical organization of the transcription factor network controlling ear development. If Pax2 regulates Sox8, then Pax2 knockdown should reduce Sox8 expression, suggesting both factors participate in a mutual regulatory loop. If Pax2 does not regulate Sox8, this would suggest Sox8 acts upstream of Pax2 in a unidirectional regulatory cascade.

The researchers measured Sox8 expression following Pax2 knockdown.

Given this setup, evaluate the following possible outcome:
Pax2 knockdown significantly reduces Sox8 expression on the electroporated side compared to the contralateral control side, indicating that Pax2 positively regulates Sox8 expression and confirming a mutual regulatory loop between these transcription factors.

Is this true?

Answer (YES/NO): NO